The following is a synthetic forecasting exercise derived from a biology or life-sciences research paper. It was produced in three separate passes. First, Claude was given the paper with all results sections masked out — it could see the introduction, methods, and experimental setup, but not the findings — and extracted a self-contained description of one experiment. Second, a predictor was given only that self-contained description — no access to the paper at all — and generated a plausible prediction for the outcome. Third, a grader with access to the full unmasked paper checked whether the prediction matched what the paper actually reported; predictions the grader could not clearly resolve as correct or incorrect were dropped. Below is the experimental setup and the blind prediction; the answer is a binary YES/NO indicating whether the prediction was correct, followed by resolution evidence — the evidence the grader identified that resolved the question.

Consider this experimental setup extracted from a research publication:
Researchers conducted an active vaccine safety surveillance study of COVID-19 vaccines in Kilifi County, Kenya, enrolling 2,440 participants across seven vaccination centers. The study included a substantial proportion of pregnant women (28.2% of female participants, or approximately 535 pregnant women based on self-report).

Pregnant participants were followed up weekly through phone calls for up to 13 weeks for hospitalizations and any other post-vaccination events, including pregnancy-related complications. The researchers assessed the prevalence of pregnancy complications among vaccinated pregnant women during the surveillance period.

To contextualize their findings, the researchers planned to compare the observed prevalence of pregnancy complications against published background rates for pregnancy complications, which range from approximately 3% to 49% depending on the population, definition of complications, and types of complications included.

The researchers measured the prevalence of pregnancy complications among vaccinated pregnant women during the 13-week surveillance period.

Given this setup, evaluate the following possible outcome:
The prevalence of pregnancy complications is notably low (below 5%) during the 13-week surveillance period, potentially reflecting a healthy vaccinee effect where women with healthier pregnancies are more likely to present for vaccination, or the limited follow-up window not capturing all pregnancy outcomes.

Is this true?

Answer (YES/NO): YES